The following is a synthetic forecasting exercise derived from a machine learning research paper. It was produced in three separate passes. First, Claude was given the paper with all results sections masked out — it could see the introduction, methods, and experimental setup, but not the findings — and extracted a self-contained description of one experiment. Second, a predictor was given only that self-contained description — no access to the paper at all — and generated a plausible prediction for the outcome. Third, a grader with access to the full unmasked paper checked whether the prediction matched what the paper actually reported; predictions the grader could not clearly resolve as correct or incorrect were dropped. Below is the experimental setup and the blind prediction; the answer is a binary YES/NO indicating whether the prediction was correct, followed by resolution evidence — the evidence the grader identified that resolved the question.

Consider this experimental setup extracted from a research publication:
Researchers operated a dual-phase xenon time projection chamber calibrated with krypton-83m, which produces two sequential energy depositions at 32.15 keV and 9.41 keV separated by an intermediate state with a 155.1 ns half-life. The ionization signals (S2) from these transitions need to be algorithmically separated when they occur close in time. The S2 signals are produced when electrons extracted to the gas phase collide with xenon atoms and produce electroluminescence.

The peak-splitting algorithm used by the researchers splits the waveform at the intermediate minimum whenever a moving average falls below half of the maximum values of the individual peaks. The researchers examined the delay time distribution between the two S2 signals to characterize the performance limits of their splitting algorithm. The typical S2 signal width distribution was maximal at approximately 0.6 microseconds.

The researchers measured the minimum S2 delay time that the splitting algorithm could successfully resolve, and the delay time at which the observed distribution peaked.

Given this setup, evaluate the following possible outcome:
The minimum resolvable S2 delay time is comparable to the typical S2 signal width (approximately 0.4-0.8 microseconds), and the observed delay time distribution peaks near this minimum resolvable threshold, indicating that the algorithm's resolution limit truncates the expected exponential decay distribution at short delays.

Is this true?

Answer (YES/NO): NO